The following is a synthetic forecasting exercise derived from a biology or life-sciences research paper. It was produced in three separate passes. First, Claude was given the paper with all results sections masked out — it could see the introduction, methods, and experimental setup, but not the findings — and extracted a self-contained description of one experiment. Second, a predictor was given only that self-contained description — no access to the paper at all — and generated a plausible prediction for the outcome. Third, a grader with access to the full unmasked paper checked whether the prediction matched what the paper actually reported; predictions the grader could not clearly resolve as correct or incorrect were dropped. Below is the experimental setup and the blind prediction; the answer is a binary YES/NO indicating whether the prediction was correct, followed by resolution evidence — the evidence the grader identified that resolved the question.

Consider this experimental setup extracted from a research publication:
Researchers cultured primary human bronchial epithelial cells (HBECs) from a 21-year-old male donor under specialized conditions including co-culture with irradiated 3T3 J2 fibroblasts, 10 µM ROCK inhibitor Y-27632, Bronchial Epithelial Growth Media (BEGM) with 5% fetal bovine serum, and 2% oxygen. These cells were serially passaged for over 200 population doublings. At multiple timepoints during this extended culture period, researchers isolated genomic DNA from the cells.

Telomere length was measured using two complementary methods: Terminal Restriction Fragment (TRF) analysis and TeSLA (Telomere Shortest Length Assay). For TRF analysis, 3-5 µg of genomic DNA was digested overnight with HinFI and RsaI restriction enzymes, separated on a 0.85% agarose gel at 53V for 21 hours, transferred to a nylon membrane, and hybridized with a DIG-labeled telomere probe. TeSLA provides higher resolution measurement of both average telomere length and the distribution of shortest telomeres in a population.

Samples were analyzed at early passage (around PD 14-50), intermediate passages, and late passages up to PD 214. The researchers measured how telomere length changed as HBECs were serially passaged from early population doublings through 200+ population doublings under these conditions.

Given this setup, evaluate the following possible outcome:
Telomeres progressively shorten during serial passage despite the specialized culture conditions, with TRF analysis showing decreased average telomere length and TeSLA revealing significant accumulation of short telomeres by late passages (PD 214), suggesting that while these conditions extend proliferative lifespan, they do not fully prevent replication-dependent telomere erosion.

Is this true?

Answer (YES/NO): YES